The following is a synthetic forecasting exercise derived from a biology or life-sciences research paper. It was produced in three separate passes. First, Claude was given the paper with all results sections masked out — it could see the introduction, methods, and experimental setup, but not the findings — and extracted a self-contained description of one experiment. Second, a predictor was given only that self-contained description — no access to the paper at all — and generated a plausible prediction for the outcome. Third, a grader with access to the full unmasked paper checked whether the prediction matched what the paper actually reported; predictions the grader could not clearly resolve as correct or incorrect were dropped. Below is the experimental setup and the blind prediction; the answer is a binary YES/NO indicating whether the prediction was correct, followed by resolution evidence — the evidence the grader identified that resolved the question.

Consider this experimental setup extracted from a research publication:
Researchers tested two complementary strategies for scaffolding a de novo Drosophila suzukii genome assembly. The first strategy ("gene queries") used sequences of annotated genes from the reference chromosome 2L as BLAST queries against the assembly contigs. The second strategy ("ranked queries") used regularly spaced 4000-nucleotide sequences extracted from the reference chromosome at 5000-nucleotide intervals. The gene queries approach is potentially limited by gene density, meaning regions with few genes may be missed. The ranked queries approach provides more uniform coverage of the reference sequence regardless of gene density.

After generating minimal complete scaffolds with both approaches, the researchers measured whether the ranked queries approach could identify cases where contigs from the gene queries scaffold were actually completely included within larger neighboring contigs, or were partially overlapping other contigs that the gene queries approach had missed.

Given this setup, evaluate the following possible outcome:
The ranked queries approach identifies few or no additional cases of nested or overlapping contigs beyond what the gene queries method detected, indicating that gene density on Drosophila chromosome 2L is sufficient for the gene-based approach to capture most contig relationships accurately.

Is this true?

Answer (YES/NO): NO